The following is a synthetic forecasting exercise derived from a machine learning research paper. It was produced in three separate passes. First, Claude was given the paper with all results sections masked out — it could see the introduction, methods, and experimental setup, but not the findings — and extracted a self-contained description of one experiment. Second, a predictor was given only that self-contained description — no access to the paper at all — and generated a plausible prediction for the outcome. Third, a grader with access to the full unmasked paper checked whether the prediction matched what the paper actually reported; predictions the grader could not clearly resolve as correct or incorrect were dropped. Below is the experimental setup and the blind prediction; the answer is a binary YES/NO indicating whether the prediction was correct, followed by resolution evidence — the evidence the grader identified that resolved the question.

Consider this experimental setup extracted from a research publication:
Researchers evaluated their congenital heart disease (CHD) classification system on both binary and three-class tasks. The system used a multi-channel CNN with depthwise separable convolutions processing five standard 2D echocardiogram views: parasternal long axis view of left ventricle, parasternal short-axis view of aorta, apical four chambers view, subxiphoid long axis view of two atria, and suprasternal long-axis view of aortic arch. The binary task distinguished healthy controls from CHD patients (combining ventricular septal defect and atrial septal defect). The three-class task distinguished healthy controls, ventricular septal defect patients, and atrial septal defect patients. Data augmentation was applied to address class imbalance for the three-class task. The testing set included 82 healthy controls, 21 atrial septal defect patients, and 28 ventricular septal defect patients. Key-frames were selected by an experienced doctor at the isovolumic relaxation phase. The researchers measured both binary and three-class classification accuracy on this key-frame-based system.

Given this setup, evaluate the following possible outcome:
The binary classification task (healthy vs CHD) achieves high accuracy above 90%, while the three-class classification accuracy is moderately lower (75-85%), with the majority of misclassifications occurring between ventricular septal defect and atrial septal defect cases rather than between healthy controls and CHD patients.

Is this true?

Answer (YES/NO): NO